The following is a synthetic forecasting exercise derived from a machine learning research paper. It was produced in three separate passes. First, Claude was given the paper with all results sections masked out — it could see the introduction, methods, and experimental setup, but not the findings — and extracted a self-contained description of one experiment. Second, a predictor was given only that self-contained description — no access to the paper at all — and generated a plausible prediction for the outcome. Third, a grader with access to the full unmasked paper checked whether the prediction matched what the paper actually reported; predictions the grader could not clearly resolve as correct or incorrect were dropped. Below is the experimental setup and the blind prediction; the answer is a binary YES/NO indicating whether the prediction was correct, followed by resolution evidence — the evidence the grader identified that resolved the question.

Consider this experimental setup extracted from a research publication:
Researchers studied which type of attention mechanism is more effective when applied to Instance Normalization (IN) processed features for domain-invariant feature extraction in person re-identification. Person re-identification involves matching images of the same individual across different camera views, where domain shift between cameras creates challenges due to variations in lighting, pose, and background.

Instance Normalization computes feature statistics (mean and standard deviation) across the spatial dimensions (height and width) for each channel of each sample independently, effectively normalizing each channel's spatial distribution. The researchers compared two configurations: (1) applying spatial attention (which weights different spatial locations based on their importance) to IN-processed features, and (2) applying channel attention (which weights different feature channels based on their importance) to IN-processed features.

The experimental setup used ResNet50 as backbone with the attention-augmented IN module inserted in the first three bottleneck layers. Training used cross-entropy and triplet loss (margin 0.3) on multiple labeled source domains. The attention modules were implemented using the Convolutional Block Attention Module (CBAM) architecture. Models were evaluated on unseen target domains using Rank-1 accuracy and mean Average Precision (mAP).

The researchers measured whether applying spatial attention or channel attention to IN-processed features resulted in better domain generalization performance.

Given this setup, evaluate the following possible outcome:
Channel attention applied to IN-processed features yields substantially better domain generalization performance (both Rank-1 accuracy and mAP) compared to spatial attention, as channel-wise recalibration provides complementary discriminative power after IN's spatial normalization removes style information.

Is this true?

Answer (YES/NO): NO